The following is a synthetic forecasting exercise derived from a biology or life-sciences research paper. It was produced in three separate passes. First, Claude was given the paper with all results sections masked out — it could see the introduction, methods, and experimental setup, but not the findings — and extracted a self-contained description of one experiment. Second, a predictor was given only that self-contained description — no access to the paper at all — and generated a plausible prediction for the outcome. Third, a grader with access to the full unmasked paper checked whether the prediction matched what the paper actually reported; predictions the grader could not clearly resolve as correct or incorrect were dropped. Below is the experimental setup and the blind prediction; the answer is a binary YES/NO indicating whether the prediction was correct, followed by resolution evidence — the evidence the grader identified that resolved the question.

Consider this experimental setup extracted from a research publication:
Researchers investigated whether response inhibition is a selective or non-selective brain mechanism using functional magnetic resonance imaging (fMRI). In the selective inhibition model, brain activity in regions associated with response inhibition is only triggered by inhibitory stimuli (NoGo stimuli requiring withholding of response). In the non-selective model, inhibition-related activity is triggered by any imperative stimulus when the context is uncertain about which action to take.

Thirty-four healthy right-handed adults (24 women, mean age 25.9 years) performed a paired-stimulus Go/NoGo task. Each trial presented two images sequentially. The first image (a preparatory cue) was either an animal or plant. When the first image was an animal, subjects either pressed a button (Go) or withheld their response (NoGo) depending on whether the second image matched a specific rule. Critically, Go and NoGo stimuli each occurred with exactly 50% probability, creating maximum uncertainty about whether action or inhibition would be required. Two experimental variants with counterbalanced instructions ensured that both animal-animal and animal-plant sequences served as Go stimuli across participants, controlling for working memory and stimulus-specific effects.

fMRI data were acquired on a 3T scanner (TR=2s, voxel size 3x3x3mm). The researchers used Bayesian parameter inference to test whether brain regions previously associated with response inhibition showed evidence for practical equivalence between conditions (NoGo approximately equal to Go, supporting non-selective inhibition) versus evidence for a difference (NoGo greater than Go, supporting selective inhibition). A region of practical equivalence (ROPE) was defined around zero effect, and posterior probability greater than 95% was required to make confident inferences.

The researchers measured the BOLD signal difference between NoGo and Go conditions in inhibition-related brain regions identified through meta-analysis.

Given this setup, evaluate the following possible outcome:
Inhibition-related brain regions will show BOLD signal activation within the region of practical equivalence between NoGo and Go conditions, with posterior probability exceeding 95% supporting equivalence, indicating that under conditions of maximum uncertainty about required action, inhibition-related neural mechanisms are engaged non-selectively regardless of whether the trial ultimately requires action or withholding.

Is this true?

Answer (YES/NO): YES